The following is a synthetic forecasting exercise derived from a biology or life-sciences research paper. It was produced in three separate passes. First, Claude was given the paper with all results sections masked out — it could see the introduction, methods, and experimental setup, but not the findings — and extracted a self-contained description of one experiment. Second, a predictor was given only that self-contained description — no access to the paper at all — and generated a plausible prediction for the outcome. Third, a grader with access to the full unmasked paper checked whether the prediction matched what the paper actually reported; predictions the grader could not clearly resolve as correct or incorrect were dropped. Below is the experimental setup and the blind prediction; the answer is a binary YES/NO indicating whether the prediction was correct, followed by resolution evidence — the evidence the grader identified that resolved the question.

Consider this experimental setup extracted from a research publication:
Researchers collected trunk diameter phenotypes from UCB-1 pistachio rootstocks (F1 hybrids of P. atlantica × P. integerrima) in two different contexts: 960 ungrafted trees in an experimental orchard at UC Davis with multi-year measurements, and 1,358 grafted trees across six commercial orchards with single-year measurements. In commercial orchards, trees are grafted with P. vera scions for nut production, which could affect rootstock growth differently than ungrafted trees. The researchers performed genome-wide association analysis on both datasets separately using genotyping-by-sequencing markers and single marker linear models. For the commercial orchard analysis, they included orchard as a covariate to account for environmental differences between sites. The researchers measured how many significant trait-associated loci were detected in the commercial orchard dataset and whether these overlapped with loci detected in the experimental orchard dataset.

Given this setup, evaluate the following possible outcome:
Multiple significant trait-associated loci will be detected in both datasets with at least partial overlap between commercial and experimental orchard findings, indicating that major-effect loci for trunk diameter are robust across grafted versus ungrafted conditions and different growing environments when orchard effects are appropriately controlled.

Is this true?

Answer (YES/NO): YES